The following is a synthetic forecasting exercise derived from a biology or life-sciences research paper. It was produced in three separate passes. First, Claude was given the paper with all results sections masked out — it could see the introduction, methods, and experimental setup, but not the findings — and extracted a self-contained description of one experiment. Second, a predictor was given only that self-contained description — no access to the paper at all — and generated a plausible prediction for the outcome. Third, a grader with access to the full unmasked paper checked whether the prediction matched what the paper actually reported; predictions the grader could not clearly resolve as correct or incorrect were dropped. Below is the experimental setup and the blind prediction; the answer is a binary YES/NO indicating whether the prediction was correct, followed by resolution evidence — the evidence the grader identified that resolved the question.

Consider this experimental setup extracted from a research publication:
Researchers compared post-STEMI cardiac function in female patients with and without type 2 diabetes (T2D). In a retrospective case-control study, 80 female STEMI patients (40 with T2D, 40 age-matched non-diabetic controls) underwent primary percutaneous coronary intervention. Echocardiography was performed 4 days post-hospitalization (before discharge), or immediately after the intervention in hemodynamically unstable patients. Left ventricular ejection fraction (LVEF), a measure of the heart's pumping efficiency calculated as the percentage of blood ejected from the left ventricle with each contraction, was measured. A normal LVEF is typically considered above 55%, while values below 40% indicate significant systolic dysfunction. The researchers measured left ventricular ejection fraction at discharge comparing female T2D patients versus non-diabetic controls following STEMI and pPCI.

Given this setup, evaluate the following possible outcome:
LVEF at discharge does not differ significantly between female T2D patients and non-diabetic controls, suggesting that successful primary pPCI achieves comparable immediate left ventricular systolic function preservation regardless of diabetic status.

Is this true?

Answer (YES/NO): NO